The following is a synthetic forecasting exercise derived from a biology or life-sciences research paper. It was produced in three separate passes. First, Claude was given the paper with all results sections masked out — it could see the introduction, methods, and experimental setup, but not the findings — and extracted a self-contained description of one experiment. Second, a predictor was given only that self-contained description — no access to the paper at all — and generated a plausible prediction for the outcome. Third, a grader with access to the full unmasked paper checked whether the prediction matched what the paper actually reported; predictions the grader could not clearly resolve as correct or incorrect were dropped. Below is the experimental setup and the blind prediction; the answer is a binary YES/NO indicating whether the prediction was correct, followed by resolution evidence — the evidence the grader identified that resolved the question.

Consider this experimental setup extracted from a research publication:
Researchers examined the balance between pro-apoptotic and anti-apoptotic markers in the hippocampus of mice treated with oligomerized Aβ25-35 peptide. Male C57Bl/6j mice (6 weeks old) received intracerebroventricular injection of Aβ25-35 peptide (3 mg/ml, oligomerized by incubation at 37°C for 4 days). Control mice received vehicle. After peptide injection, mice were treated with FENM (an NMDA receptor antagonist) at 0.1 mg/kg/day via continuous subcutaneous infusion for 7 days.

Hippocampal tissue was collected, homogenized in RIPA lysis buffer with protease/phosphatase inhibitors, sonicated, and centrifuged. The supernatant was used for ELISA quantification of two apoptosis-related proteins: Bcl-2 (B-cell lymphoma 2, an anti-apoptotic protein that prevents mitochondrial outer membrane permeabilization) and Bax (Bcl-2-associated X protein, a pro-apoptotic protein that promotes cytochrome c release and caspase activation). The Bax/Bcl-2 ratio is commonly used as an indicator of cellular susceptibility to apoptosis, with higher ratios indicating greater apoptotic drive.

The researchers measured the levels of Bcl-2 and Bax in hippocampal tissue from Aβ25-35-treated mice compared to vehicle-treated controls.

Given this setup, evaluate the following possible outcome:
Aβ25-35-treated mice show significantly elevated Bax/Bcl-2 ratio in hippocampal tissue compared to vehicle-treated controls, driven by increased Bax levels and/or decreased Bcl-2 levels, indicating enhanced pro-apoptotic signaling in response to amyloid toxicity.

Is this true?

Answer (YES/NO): YES